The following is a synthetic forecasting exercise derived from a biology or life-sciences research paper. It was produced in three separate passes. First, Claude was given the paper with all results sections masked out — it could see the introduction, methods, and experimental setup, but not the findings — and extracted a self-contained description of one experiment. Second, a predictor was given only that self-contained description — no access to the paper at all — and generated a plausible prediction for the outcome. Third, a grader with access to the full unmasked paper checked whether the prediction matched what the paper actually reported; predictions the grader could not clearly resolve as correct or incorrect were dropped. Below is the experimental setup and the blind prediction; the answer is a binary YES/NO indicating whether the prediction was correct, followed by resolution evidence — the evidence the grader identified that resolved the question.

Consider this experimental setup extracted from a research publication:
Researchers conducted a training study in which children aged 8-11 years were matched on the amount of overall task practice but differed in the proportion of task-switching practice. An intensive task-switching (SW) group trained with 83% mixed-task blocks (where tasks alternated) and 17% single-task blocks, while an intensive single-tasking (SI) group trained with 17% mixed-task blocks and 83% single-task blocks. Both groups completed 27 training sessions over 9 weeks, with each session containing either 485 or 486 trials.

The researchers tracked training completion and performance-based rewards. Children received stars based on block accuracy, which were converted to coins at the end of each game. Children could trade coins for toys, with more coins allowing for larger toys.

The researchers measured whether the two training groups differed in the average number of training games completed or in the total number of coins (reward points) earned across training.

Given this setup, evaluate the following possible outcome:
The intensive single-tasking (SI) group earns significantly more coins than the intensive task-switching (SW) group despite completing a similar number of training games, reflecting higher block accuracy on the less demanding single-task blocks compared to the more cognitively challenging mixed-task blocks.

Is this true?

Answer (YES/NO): NO